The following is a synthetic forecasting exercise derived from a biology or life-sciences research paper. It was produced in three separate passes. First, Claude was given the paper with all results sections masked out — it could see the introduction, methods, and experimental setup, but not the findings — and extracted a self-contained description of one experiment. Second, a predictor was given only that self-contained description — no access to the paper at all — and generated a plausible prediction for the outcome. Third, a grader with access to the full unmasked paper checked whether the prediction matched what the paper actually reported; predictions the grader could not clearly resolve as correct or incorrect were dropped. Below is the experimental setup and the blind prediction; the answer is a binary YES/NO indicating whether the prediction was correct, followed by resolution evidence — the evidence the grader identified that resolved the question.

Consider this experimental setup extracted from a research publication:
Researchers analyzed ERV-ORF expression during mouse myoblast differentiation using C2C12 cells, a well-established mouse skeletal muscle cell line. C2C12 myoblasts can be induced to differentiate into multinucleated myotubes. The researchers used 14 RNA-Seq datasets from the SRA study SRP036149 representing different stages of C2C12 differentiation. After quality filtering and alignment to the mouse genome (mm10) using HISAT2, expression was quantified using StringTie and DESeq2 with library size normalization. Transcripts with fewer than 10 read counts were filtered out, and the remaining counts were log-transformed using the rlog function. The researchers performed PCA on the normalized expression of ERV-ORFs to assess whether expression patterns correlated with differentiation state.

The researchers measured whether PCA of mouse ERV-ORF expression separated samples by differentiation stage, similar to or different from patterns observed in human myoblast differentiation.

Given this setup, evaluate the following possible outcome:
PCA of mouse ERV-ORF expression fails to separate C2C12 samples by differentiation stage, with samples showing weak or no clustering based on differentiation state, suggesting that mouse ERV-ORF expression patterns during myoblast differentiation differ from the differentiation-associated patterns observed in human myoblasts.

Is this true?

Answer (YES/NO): NO